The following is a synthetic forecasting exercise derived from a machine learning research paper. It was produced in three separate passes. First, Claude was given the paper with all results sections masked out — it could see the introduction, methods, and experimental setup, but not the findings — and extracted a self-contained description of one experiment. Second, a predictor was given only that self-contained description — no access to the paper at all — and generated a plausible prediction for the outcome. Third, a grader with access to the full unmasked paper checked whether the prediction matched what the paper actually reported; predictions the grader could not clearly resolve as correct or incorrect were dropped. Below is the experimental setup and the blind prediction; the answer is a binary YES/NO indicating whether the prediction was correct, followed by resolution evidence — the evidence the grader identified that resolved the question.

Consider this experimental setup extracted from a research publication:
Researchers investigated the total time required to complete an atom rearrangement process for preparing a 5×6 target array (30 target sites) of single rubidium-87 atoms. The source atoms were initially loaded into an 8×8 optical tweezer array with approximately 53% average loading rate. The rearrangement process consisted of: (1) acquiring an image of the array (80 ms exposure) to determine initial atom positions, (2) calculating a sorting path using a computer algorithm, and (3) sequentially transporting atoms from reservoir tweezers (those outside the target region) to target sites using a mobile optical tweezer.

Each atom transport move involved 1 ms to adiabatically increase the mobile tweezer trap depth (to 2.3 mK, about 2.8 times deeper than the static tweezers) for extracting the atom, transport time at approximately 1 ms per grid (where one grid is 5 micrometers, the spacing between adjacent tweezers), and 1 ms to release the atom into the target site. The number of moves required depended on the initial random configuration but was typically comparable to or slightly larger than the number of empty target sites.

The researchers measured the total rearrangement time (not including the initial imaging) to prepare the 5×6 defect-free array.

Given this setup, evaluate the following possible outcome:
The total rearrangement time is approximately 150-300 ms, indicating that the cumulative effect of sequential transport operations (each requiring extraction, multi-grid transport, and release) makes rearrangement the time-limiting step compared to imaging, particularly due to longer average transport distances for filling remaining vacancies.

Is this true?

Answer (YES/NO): NO